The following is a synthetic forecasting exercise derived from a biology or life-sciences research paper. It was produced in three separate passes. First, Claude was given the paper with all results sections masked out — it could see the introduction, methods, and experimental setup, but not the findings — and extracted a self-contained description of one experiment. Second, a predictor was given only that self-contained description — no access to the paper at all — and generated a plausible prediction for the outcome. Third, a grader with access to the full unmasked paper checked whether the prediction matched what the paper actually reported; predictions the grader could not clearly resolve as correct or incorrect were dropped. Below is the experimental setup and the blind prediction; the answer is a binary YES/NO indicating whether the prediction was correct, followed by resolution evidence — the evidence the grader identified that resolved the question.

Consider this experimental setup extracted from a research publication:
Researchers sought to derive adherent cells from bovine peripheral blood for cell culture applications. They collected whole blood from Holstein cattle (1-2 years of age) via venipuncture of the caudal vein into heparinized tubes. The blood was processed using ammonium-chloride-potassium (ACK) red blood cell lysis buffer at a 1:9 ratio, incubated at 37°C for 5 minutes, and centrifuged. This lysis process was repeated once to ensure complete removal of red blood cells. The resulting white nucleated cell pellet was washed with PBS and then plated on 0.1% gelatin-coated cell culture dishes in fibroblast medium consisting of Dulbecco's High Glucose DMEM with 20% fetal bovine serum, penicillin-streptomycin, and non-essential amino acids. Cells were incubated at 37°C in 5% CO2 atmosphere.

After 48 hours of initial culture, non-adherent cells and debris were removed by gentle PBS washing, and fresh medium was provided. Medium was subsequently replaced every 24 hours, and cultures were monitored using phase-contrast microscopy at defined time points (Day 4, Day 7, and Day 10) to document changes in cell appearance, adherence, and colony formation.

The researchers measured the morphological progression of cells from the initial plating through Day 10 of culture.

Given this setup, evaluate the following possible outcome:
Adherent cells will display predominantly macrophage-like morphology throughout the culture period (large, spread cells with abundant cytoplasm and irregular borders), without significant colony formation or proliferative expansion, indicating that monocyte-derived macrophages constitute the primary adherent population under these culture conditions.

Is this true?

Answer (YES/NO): NO